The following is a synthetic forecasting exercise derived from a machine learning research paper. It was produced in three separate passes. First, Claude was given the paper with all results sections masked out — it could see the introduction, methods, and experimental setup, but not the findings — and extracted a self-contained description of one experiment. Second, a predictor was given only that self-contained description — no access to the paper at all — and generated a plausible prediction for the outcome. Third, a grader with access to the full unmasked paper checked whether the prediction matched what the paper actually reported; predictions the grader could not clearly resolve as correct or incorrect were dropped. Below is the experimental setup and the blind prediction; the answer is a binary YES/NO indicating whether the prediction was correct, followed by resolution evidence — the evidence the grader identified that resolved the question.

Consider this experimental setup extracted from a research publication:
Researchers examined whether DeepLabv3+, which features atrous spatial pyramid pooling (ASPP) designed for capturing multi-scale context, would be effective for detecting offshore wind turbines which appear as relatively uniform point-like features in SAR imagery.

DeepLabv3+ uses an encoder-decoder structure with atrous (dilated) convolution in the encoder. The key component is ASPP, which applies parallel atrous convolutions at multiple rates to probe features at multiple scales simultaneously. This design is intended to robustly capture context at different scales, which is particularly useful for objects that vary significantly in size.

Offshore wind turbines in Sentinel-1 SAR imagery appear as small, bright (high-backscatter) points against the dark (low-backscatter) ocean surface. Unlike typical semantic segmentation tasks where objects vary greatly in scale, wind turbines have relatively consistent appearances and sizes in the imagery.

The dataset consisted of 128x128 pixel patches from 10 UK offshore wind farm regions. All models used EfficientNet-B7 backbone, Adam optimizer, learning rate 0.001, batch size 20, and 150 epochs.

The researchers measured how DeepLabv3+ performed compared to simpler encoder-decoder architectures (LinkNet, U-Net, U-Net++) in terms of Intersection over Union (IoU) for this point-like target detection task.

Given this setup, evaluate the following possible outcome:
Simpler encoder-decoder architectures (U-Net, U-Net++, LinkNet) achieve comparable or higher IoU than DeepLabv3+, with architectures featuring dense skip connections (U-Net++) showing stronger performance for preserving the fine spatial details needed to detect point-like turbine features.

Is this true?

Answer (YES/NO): NO